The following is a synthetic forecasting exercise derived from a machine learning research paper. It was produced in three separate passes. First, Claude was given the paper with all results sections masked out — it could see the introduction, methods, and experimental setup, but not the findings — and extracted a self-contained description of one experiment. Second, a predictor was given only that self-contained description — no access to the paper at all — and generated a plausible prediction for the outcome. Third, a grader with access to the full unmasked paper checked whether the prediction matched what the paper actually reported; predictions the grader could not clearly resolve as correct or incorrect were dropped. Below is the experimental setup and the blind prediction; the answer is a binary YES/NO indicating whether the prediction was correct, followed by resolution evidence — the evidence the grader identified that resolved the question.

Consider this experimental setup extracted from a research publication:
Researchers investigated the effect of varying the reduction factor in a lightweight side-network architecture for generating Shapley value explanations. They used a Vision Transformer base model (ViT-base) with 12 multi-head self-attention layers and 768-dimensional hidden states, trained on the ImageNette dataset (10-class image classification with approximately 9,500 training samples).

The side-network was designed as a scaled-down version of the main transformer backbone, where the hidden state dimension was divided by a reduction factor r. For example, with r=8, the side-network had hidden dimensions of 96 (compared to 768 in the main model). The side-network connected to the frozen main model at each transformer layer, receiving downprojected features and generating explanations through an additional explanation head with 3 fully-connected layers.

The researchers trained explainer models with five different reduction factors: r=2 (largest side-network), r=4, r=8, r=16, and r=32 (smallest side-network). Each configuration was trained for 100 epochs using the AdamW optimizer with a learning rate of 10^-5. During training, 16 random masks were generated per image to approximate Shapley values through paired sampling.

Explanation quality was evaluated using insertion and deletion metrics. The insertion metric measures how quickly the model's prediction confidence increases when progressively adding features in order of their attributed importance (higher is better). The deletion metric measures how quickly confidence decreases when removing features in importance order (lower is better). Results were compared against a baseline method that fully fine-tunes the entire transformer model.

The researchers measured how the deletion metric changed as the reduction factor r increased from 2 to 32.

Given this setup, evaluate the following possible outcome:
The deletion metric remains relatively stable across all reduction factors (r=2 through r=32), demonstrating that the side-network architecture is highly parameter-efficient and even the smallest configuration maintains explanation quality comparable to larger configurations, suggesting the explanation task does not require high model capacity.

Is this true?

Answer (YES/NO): NO